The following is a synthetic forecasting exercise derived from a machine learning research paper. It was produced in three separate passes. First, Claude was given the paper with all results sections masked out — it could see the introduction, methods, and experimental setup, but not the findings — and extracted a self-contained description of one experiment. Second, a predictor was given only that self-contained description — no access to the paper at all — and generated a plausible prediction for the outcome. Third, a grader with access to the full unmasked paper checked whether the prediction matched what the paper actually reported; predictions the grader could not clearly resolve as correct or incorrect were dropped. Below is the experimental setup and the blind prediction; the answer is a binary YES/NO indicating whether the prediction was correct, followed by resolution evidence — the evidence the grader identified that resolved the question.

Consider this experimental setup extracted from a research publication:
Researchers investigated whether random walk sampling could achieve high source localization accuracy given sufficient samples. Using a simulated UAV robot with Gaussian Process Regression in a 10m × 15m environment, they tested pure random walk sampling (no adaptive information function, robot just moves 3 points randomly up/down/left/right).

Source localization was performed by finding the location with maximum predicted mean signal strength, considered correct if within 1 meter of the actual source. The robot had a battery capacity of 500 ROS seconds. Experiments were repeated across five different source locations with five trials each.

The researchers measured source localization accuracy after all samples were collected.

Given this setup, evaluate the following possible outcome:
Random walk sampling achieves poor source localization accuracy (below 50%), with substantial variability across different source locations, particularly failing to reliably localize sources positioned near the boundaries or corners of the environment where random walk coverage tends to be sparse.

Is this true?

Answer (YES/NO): NO